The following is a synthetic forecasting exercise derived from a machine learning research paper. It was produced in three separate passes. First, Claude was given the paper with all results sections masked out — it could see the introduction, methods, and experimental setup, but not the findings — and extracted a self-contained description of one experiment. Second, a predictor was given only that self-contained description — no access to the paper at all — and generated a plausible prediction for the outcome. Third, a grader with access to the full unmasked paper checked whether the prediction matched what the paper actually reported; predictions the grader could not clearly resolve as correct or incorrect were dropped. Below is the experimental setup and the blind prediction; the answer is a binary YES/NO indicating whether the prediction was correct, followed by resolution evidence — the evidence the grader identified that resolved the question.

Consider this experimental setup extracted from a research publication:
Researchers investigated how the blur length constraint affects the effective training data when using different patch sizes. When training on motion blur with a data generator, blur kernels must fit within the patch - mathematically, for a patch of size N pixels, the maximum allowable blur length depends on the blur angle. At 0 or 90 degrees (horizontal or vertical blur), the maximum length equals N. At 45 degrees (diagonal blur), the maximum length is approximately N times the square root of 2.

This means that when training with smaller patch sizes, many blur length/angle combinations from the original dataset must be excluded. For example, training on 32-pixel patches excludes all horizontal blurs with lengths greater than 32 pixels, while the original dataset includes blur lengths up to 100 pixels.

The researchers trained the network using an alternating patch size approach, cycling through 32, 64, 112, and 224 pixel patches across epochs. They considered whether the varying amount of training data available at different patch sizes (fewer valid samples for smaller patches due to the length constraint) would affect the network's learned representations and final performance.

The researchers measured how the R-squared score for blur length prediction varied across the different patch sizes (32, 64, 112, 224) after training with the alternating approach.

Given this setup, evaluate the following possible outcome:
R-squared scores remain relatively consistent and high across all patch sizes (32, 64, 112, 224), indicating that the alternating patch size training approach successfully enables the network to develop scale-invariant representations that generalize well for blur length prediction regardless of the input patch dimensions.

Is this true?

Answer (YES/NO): NO